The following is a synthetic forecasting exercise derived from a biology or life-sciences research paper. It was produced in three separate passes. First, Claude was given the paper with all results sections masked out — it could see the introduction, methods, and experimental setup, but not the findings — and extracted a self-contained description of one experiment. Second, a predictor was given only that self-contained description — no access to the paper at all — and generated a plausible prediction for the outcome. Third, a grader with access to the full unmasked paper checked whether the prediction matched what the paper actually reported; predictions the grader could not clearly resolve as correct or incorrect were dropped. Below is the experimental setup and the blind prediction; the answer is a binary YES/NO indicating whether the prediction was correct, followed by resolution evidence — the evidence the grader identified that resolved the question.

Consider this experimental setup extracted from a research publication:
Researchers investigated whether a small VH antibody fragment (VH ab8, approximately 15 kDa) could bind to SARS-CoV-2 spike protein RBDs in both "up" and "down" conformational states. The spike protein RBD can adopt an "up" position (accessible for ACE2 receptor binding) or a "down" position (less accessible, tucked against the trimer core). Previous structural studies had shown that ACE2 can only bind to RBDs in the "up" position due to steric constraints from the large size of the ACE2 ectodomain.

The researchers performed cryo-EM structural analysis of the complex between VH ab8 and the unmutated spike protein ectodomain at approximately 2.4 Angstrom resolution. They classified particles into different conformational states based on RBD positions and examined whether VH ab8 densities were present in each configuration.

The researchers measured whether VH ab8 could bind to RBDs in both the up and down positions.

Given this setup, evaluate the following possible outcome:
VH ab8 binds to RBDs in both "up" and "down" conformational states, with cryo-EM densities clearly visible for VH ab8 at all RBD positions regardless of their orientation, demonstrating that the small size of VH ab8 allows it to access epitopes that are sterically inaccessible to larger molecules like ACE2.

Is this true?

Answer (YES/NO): NO